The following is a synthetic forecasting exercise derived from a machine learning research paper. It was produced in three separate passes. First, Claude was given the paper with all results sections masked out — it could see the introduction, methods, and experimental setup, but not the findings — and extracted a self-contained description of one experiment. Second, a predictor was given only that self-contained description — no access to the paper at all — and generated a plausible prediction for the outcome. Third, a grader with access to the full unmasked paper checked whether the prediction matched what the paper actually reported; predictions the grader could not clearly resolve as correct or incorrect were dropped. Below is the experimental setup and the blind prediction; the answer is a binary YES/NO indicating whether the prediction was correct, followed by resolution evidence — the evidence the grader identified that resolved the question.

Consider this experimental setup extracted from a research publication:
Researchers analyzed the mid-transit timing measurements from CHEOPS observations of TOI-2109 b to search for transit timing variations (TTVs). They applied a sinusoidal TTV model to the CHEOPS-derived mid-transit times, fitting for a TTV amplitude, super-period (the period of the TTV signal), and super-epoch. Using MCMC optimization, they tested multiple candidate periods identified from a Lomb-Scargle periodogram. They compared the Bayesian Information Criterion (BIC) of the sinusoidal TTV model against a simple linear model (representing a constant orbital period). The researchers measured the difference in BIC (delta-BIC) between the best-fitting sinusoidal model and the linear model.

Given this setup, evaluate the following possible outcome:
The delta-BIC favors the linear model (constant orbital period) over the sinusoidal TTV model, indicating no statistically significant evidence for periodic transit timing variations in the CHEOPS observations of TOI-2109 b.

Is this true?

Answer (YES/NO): NO